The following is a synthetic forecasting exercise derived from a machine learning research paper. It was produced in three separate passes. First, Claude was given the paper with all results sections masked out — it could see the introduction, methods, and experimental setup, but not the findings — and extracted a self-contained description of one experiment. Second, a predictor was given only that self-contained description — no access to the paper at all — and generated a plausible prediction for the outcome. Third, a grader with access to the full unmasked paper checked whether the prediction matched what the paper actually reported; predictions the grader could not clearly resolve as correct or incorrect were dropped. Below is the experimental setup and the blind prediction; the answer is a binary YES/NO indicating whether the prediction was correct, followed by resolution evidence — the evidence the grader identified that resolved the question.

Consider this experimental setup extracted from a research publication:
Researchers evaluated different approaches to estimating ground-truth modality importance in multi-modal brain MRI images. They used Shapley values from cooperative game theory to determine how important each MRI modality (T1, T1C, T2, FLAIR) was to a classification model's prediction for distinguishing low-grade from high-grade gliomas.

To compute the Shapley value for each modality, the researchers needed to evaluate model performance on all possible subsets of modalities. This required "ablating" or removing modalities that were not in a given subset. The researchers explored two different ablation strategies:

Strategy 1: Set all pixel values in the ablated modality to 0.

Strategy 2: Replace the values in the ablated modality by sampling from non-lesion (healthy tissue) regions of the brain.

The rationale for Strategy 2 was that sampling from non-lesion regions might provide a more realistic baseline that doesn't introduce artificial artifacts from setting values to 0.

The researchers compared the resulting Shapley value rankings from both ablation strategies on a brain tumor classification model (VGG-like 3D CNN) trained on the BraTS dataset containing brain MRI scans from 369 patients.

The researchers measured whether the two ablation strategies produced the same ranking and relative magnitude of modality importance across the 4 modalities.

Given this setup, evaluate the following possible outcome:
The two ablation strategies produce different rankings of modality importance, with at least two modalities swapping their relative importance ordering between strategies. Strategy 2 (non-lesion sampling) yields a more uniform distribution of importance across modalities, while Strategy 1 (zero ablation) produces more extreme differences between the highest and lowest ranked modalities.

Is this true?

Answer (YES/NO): NO